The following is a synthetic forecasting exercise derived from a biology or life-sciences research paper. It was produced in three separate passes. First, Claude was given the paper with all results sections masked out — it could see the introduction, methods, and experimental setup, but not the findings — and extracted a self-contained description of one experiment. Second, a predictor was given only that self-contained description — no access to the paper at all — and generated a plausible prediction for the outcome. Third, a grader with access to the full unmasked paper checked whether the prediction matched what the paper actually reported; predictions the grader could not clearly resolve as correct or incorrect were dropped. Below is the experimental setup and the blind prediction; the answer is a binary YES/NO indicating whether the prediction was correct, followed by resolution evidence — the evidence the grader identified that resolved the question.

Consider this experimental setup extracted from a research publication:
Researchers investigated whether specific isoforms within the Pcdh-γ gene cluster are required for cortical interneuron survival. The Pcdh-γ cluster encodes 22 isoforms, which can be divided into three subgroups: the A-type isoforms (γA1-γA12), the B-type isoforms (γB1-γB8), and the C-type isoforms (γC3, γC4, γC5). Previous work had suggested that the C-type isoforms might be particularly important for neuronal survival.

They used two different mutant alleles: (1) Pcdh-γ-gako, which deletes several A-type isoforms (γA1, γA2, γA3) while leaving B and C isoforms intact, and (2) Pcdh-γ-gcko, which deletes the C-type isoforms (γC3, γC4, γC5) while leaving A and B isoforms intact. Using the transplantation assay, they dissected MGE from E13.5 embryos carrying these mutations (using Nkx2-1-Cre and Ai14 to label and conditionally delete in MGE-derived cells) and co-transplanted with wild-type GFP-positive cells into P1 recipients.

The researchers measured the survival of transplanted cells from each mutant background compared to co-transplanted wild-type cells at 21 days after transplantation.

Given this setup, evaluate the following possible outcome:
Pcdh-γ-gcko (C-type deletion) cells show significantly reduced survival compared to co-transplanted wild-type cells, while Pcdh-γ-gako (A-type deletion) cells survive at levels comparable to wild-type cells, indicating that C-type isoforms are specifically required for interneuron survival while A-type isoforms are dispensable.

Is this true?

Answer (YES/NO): YES